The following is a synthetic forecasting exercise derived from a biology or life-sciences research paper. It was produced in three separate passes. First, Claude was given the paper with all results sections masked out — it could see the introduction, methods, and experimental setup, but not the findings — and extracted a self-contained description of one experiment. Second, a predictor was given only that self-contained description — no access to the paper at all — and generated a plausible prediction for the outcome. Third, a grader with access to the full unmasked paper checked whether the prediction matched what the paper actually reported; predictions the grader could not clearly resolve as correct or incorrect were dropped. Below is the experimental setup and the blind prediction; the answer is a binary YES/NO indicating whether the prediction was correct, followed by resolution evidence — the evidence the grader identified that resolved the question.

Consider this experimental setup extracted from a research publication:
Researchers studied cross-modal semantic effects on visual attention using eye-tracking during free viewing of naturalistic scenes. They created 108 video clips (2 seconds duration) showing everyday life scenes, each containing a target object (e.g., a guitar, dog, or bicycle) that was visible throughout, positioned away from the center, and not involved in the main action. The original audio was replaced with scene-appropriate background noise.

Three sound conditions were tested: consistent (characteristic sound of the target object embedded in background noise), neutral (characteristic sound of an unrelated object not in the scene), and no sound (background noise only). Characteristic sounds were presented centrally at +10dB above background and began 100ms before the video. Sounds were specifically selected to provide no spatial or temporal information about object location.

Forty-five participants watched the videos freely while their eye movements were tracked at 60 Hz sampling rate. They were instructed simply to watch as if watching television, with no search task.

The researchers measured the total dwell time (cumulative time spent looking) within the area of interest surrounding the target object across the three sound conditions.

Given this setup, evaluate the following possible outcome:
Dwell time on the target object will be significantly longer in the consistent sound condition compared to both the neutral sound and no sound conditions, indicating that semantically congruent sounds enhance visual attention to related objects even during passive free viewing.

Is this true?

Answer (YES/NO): YES